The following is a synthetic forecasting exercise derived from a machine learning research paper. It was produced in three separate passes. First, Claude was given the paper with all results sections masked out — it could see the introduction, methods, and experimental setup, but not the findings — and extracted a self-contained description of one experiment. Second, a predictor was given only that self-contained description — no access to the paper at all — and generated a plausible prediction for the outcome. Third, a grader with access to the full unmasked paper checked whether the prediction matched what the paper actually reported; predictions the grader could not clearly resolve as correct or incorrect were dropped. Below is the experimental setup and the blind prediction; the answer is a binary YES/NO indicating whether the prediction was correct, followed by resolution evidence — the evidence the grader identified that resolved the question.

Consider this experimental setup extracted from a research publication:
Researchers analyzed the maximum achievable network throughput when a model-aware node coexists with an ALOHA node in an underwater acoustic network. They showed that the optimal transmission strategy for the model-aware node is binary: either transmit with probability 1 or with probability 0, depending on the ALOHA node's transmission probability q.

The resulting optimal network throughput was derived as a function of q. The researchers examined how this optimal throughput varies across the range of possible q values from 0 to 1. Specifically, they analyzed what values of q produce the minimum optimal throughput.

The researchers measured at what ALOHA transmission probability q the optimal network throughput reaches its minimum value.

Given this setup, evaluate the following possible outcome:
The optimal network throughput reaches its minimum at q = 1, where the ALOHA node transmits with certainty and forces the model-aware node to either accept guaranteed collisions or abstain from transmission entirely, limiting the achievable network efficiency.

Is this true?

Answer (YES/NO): NO